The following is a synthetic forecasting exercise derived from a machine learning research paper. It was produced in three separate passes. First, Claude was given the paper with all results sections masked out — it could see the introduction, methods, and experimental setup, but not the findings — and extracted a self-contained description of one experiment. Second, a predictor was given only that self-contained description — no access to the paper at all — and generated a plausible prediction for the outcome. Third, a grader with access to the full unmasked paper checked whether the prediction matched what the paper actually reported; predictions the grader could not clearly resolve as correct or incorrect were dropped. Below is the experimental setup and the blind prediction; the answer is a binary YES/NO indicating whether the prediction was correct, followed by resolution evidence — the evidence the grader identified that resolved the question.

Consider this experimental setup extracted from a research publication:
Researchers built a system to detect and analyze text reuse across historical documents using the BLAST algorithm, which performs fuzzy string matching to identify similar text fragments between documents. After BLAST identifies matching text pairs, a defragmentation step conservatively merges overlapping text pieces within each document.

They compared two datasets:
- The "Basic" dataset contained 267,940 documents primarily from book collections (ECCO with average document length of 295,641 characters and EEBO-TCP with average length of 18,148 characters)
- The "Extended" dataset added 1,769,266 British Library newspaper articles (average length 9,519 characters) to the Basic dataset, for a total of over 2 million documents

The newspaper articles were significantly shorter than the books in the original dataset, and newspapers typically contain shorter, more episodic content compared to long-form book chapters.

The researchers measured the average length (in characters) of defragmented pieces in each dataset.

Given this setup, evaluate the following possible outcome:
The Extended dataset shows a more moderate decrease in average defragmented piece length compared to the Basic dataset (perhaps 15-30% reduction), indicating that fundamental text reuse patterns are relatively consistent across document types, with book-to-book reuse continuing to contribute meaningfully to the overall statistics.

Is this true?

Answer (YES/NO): NO